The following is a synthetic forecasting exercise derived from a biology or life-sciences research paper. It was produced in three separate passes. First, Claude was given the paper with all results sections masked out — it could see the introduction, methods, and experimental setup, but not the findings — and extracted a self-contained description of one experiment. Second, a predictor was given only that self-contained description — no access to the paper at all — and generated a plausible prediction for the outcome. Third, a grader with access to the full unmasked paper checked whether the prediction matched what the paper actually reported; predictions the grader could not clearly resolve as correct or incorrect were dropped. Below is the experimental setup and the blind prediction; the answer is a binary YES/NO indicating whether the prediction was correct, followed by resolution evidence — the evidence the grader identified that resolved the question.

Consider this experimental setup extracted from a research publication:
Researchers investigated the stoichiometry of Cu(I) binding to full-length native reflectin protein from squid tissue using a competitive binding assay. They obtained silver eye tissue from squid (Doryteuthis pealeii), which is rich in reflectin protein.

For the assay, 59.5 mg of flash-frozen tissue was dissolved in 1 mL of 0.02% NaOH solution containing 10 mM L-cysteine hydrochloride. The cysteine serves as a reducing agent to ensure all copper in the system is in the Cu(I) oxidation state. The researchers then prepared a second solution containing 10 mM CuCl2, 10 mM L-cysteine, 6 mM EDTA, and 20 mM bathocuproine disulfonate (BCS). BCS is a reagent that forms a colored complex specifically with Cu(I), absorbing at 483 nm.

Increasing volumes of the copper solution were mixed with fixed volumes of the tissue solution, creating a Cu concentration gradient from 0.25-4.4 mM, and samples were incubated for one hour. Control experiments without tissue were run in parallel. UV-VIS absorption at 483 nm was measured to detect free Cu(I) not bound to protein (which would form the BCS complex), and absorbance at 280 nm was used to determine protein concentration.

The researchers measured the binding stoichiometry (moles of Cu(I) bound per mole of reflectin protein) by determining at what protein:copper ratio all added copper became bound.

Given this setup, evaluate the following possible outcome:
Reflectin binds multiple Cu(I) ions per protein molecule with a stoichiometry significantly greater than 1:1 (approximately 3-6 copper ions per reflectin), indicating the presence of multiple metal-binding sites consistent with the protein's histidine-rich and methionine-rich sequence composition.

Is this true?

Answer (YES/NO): NO